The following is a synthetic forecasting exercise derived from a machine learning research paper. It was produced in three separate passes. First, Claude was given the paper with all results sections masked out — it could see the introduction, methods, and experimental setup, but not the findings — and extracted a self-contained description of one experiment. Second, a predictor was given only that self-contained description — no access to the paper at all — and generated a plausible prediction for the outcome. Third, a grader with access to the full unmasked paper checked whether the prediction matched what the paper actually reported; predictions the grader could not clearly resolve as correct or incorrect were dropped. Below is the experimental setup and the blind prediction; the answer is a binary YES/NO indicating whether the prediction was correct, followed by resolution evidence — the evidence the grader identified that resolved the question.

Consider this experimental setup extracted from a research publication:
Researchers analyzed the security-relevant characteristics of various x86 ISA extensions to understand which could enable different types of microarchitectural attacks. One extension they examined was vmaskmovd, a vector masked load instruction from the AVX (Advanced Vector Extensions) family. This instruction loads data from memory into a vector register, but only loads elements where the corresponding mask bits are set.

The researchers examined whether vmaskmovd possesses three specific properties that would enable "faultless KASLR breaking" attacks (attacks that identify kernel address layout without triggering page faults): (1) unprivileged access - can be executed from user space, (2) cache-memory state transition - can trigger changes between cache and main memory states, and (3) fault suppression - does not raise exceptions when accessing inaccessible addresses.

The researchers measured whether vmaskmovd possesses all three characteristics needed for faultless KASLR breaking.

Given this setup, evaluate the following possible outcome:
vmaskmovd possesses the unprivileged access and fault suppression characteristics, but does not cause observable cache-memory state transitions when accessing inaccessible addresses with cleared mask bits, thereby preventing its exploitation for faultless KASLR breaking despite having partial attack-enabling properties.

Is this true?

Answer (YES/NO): NO